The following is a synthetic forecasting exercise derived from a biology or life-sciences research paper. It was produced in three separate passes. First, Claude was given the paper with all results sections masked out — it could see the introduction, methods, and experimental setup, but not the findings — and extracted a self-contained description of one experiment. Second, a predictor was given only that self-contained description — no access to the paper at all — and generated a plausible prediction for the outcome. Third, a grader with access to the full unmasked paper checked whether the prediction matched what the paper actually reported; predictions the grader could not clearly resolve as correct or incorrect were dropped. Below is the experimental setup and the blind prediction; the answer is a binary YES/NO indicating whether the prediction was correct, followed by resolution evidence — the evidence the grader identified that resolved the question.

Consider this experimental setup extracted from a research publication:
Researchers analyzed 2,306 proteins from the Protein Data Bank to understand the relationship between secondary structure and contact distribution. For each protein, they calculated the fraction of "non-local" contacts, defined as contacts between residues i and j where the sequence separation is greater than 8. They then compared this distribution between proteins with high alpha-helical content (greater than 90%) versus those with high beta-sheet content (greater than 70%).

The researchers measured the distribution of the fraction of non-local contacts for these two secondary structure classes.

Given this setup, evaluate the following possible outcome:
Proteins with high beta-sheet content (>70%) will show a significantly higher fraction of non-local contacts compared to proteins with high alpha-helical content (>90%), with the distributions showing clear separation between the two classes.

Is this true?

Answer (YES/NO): YES